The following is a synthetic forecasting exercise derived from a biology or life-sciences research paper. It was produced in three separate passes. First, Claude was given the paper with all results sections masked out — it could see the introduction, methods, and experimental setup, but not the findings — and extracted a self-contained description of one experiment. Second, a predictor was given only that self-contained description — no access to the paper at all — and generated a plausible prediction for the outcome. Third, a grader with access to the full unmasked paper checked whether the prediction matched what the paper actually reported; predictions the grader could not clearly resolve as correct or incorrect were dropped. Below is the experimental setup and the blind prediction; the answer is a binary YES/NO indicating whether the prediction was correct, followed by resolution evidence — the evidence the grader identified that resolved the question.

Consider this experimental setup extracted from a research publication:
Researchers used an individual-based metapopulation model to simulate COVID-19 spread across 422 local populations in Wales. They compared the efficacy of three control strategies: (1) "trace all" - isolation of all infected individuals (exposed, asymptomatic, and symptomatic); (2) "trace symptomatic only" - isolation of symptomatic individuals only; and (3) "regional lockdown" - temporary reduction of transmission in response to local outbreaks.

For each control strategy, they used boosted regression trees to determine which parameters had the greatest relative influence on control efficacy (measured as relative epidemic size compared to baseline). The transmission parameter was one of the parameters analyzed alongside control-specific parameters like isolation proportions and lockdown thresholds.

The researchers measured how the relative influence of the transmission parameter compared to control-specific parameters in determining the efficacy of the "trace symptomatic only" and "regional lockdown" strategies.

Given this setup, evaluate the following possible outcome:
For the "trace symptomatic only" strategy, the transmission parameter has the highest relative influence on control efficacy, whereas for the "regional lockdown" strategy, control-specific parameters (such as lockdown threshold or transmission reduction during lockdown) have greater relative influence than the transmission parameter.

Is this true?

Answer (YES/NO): NO